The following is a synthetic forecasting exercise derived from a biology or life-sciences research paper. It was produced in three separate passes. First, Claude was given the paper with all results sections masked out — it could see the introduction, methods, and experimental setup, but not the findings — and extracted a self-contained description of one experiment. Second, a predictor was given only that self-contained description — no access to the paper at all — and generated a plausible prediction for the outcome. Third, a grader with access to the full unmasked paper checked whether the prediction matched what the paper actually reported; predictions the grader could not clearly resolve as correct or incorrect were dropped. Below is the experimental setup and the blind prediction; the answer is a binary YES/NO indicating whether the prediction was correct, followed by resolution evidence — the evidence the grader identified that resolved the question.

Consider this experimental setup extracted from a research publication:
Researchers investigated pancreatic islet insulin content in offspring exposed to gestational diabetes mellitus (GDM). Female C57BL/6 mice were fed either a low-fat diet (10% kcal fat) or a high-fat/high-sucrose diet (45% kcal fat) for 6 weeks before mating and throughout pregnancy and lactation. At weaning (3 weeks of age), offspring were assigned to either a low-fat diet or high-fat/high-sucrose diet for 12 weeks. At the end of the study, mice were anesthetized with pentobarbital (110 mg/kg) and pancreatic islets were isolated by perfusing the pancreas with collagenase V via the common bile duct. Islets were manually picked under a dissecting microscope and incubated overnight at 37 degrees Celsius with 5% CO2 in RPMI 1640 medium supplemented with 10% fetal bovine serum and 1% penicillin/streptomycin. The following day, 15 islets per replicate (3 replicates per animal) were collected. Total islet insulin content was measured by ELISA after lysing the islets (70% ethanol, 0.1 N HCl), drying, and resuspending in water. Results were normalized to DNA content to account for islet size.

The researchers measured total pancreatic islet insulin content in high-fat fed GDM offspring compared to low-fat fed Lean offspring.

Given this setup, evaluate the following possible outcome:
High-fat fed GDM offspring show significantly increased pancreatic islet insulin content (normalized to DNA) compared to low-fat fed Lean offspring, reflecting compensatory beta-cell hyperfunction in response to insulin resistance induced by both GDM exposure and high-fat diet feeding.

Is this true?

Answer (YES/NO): NO